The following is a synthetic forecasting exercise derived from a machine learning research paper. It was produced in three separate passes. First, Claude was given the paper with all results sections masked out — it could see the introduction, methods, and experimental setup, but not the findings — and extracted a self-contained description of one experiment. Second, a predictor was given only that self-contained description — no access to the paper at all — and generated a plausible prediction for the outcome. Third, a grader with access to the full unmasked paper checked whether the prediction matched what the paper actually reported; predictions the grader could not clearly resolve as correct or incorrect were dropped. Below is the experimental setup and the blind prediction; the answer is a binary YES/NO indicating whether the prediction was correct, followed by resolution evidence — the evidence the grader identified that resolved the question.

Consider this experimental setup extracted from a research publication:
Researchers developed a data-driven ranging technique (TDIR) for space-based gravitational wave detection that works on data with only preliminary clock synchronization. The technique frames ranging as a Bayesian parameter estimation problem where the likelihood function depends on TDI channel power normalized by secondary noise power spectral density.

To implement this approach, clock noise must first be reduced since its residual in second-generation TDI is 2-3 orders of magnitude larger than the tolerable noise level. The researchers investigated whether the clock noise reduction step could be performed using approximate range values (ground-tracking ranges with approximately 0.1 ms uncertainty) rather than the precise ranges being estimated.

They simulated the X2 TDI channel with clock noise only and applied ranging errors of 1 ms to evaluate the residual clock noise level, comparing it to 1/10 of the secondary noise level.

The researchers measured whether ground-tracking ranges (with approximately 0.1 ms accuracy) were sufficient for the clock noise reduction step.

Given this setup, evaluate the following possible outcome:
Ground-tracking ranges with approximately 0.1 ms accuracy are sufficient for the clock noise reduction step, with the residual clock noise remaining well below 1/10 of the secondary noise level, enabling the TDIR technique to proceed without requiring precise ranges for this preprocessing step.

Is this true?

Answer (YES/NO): YES